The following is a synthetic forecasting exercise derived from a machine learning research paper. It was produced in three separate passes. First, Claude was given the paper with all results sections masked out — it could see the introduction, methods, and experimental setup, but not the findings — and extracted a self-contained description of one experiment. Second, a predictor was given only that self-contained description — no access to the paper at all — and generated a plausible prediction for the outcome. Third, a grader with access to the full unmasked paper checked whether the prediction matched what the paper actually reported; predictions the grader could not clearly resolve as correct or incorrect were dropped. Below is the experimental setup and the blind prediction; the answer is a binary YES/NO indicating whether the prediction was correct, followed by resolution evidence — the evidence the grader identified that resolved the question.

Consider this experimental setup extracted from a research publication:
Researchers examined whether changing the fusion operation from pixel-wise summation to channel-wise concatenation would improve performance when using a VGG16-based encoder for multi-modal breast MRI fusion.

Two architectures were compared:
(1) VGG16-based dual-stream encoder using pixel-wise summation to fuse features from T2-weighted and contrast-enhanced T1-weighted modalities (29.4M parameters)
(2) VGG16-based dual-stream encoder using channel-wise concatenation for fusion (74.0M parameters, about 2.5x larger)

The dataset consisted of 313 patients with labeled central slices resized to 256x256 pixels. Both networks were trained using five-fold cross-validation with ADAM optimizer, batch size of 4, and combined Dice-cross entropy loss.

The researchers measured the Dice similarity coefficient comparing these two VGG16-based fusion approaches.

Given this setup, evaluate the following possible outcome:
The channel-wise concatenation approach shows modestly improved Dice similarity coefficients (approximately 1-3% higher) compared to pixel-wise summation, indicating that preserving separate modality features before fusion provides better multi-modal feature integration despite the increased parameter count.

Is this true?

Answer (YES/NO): NO